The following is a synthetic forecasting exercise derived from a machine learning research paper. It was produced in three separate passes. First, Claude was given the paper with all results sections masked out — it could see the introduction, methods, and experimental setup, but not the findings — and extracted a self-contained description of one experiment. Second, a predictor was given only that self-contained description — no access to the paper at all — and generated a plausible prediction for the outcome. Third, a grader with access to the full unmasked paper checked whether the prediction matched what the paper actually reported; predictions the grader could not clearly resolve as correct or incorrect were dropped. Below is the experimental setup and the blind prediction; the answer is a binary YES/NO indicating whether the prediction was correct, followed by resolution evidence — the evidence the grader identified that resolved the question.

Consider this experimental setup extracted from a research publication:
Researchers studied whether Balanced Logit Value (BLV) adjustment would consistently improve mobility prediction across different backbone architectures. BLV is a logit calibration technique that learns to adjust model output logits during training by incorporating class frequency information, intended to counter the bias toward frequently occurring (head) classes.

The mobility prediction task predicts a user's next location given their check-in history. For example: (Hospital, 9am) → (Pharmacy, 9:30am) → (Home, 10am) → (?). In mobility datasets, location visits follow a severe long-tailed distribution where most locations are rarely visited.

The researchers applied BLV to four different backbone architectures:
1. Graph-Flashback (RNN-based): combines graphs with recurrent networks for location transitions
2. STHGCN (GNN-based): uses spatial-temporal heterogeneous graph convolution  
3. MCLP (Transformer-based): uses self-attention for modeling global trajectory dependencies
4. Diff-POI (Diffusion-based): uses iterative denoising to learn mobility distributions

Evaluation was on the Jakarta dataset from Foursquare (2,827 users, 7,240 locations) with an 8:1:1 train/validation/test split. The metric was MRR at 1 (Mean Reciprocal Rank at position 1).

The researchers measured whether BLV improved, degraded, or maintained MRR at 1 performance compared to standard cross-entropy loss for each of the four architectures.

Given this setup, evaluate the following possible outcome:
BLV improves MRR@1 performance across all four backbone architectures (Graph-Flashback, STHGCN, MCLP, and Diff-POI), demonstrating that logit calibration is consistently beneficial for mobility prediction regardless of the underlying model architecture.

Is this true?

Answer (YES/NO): NO